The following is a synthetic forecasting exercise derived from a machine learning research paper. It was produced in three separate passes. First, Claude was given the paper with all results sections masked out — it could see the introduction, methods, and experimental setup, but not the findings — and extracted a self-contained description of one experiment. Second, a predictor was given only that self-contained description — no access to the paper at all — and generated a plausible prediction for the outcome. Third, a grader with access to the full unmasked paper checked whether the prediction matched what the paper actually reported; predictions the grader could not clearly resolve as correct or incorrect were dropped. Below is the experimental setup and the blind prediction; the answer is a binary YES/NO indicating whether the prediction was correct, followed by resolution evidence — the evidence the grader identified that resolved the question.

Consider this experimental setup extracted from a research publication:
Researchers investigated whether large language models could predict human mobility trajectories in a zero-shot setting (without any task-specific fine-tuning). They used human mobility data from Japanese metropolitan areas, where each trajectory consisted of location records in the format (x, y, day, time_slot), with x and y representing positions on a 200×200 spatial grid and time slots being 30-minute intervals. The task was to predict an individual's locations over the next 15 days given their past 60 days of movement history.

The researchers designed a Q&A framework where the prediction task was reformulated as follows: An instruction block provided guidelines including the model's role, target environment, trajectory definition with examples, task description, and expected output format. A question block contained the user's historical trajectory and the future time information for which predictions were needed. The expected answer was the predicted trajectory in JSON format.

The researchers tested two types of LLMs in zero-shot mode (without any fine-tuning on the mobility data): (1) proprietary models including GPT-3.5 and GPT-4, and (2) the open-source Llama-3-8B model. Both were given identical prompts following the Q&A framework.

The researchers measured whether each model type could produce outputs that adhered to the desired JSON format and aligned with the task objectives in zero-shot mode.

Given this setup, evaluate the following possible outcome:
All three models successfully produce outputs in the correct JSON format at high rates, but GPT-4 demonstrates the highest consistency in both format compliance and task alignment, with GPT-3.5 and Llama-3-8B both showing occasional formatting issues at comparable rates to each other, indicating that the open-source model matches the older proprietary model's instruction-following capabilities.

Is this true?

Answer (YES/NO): NO